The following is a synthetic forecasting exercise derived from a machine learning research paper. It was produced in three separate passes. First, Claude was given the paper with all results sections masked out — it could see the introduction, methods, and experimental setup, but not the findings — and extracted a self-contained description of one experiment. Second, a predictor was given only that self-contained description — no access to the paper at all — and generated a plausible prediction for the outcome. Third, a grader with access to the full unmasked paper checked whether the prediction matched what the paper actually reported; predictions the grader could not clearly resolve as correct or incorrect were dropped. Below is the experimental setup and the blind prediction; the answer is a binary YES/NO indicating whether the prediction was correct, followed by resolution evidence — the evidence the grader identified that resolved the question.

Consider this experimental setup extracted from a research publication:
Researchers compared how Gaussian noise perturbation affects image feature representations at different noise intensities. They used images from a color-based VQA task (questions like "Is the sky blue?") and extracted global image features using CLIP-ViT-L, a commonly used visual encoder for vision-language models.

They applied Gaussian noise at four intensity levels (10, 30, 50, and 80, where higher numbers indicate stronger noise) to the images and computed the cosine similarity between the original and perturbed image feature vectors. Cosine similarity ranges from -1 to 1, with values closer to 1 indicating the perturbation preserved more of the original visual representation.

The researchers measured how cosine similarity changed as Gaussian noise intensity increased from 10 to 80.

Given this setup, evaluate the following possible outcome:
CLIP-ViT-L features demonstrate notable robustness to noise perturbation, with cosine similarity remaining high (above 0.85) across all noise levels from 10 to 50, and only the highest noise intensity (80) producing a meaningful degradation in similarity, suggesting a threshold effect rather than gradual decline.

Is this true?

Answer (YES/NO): NO